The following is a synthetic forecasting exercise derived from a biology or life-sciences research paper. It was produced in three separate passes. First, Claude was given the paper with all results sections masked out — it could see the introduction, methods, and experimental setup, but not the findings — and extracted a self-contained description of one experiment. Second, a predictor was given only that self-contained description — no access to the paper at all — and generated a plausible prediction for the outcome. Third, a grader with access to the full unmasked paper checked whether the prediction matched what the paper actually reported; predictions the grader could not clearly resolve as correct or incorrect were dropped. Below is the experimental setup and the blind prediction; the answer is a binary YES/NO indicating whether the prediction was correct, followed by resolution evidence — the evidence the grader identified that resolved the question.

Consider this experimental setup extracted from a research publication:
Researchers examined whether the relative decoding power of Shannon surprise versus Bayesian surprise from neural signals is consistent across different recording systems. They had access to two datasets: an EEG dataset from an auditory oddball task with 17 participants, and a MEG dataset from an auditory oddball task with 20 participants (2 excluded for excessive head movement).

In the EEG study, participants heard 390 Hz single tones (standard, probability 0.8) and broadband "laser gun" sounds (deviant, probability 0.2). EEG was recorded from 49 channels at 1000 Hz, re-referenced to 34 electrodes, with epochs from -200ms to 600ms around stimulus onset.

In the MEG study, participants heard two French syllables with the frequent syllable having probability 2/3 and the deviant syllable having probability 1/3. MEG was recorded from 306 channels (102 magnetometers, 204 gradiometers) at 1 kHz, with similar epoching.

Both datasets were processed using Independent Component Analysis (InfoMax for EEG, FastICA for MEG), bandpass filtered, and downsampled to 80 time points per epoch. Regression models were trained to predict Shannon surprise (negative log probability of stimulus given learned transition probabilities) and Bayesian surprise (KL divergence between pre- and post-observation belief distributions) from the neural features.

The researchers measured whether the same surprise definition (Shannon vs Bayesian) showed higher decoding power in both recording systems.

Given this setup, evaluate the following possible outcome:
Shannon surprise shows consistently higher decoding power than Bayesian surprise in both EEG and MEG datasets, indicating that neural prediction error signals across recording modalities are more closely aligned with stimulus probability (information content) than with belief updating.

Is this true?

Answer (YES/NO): YES